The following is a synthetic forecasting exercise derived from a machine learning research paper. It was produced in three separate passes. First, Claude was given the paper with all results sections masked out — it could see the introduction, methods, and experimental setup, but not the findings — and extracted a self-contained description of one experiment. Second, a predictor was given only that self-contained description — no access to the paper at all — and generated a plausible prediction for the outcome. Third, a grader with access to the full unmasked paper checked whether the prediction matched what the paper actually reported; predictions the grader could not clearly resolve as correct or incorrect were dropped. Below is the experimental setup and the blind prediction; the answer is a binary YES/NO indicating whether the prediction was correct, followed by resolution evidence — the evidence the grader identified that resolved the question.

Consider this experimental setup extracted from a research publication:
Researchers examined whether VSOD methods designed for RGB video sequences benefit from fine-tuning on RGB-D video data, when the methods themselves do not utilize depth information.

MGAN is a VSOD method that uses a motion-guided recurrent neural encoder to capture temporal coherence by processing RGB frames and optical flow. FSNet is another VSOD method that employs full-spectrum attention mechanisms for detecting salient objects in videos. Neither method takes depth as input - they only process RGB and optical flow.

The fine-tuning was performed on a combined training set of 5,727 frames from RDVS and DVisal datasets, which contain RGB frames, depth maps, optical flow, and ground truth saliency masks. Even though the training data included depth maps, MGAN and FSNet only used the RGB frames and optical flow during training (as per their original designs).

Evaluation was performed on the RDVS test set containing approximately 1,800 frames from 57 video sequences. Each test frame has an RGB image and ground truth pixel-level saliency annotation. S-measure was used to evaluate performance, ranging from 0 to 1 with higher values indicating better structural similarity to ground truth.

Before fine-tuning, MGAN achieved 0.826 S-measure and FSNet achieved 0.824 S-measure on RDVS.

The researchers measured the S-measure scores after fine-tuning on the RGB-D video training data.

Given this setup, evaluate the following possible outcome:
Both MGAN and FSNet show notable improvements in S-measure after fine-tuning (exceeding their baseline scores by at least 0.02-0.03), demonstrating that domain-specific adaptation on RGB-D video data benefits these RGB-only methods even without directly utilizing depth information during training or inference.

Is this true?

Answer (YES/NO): NO